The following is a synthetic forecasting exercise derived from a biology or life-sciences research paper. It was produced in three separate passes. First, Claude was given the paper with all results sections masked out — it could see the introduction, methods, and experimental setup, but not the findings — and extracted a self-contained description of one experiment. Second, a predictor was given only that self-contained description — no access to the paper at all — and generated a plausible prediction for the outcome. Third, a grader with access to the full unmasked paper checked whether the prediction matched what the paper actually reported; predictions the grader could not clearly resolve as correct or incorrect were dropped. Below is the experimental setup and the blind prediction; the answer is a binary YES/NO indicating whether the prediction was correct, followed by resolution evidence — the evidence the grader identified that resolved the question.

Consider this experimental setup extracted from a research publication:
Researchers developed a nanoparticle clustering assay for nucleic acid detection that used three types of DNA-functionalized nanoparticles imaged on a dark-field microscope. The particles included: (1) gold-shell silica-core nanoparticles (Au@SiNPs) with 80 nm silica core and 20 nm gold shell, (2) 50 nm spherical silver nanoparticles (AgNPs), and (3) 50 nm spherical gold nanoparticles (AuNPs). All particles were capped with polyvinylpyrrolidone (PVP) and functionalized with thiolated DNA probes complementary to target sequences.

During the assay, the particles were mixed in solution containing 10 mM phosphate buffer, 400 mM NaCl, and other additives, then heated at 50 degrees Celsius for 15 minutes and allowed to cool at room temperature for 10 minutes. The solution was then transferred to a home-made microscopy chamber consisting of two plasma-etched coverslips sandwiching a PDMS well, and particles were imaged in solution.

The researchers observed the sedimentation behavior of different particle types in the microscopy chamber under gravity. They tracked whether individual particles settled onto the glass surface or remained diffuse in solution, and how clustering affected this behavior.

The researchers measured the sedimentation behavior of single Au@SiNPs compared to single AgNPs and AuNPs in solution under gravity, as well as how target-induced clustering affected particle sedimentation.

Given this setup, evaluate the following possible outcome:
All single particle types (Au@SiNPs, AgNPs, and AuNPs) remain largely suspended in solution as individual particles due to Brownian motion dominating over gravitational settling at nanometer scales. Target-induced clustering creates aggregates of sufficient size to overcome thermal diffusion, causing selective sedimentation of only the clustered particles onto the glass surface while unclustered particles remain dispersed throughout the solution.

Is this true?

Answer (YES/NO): NO